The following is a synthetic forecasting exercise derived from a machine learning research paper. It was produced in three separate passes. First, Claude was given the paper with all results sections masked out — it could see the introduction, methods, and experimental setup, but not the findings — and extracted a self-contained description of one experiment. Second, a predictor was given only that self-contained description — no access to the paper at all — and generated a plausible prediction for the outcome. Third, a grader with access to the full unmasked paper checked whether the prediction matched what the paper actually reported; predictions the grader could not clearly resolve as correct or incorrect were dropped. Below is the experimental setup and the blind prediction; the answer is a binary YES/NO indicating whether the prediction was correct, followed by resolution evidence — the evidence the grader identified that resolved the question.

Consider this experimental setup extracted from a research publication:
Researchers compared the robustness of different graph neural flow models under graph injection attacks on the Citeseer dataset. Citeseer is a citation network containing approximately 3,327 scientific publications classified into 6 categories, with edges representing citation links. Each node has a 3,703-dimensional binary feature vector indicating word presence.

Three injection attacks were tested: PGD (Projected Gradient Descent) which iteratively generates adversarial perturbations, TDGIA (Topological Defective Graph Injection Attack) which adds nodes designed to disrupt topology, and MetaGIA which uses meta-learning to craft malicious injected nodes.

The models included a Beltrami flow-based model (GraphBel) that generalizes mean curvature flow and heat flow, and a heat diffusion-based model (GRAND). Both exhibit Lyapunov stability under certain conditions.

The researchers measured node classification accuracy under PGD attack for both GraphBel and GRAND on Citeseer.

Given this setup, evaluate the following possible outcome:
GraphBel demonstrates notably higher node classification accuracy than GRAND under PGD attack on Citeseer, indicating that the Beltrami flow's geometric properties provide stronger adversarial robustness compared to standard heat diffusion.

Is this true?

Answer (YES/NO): NO